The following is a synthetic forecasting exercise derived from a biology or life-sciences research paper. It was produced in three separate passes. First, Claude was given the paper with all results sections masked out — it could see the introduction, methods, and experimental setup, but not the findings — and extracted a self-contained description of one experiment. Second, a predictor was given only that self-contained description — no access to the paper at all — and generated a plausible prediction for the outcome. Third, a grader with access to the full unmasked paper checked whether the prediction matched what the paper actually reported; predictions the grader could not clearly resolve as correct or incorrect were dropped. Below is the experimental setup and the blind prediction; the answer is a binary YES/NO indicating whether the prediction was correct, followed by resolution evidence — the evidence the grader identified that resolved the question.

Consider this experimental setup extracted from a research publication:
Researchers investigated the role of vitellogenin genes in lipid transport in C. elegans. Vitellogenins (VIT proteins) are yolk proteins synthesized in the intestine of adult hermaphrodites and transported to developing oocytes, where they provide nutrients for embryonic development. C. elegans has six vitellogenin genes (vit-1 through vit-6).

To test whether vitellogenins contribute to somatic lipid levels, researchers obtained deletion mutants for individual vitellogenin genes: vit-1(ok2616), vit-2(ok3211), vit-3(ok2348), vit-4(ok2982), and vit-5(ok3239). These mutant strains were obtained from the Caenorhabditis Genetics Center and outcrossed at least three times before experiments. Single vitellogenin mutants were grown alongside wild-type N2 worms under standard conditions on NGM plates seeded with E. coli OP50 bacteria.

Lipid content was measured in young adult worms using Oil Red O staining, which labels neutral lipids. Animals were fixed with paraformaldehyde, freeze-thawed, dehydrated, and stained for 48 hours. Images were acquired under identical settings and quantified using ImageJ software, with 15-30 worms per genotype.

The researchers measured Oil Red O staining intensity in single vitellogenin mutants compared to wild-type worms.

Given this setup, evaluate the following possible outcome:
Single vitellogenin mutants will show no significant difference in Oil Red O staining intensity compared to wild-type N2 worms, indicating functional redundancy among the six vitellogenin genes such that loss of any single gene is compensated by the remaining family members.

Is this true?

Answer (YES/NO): NO